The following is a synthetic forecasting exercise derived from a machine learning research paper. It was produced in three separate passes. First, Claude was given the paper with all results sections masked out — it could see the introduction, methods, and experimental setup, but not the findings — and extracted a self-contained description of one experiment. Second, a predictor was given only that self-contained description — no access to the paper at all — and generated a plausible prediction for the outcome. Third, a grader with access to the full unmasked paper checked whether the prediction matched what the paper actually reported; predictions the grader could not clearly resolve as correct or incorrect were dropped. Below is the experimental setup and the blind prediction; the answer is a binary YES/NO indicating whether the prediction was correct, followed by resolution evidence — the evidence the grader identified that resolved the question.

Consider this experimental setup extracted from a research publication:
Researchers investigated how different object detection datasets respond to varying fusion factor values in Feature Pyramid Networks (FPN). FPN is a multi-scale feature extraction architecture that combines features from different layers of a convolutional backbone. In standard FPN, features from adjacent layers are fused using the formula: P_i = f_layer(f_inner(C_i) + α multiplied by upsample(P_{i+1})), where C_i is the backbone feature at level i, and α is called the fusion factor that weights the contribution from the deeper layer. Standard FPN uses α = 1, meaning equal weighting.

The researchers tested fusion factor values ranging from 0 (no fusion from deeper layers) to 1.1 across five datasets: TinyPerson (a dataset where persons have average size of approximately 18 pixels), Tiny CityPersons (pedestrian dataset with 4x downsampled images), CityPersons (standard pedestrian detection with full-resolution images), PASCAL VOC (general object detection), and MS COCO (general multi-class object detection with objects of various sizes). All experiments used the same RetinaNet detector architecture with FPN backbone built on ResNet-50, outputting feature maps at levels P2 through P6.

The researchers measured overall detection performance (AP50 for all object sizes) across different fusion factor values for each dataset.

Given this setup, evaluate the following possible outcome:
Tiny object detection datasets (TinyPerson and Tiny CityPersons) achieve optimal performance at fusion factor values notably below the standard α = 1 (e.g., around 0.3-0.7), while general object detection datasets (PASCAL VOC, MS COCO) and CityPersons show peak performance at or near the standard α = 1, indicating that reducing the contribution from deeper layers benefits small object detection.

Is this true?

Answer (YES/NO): NO